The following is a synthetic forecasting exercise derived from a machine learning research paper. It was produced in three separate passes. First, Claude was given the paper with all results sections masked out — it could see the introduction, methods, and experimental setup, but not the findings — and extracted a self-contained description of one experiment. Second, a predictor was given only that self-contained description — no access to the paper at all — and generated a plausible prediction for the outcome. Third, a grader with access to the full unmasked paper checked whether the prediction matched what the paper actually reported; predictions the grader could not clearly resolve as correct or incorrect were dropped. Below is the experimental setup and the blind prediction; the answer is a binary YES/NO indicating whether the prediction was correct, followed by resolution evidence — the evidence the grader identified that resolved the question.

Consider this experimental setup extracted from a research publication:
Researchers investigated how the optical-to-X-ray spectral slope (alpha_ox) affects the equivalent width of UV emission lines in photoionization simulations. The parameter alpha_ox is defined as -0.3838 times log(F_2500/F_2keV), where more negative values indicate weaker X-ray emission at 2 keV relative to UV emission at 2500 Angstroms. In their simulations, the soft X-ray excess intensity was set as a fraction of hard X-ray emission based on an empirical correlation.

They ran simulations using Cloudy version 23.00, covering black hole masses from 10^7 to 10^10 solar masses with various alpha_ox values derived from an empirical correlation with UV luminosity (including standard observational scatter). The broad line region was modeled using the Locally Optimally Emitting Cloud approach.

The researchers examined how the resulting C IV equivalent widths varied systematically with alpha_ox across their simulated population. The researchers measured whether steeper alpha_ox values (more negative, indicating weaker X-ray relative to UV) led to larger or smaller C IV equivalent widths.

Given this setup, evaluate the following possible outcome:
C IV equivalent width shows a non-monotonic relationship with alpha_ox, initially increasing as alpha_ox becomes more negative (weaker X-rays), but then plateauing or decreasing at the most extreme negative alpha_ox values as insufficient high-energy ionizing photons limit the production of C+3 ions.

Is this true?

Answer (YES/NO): NO